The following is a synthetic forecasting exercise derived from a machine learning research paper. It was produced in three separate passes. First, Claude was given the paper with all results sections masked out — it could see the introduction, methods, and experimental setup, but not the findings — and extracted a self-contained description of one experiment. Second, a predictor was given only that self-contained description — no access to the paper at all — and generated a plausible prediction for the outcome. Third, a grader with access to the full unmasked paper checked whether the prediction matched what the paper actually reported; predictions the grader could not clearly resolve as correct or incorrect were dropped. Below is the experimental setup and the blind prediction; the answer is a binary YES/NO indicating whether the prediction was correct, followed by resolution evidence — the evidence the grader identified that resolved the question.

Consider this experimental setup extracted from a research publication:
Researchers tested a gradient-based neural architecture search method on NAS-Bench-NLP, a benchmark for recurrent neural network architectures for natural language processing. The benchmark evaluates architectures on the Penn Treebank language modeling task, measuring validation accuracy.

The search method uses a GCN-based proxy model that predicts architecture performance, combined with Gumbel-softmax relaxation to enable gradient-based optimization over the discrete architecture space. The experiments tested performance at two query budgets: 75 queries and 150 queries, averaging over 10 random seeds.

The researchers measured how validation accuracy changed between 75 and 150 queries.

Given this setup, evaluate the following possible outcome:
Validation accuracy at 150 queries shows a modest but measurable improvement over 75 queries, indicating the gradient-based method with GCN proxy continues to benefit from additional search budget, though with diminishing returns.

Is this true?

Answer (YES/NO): NO